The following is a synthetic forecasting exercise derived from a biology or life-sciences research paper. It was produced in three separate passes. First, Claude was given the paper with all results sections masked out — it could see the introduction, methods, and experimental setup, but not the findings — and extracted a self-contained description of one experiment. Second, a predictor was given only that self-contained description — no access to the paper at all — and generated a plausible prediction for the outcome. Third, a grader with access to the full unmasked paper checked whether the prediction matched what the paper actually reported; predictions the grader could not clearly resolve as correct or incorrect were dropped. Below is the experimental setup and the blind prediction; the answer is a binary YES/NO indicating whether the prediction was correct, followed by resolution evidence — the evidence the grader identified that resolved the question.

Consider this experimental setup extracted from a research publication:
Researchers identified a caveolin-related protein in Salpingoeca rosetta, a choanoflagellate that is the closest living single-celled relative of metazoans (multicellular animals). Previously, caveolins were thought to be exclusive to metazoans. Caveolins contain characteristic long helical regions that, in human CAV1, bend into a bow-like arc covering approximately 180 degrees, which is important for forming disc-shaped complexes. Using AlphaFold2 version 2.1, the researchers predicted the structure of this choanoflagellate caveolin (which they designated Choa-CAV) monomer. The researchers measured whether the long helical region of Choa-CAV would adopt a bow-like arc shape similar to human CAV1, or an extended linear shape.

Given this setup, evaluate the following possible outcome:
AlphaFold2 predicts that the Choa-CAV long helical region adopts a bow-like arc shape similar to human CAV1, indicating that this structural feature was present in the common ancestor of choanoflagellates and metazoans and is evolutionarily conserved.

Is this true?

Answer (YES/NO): NO